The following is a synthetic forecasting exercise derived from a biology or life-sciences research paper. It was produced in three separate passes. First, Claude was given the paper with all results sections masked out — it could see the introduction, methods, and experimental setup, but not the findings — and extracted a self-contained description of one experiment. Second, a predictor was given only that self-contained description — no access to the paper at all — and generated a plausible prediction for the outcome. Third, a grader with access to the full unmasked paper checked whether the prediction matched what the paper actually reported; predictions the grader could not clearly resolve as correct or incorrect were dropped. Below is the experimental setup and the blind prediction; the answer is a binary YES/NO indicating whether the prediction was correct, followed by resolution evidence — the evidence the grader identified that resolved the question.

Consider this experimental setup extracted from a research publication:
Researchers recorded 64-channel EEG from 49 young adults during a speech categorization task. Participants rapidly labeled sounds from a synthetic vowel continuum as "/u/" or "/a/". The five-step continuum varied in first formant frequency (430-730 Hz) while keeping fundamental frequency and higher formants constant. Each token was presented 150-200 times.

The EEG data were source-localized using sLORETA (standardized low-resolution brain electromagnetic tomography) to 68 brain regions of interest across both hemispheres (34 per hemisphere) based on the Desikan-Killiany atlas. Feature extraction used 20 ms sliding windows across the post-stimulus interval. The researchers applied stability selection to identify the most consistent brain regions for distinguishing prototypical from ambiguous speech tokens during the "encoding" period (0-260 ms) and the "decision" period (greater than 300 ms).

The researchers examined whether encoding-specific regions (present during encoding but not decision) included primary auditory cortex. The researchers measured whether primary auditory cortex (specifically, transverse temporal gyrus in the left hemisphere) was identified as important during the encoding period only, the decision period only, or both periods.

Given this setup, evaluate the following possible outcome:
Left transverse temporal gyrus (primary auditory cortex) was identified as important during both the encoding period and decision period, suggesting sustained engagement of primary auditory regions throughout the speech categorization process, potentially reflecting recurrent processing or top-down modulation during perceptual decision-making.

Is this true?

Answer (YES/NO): NO